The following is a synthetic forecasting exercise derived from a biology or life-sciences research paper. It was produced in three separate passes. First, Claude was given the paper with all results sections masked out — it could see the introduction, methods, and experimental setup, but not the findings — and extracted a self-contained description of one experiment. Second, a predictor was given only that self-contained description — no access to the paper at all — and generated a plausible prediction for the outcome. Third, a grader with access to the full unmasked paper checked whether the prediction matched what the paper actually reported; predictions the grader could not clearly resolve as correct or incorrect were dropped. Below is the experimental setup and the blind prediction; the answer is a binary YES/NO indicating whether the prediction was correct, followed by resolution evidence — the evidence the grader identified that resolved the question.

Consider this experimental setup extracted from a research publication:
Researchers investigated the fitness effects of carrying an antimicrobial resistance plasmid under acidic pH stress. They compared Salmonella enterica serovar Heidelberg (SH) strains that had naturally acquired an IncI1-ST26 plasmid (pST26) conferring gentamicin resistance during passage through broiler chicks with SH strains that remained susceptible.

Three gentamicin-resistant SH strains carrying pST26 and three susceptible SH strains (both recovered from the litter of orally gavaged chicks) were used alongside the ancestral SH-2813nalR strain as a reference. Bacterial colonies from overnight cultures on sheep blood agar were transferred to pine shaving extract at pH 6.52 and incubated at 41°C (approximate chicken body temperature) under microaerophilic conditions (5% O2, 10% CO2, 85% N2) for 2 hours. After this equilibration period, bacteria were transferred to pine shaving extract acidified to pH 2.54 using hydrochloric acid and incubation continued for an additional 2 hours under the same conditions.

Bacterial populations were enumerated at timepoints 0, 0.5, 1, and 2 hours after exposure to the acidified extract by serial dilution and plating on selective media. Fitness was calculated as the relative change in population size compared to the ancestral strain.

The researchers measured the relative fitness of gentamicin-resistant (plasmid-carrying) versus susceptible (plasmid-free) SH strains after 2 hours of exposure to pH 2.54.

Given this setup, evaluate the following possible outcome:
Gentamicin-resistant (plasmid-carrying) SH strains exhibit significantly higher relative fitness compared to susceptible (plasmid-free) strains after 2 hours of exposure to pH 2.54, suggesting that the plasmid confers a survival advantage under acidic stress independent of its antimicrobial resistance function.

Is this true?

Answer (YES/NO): NO